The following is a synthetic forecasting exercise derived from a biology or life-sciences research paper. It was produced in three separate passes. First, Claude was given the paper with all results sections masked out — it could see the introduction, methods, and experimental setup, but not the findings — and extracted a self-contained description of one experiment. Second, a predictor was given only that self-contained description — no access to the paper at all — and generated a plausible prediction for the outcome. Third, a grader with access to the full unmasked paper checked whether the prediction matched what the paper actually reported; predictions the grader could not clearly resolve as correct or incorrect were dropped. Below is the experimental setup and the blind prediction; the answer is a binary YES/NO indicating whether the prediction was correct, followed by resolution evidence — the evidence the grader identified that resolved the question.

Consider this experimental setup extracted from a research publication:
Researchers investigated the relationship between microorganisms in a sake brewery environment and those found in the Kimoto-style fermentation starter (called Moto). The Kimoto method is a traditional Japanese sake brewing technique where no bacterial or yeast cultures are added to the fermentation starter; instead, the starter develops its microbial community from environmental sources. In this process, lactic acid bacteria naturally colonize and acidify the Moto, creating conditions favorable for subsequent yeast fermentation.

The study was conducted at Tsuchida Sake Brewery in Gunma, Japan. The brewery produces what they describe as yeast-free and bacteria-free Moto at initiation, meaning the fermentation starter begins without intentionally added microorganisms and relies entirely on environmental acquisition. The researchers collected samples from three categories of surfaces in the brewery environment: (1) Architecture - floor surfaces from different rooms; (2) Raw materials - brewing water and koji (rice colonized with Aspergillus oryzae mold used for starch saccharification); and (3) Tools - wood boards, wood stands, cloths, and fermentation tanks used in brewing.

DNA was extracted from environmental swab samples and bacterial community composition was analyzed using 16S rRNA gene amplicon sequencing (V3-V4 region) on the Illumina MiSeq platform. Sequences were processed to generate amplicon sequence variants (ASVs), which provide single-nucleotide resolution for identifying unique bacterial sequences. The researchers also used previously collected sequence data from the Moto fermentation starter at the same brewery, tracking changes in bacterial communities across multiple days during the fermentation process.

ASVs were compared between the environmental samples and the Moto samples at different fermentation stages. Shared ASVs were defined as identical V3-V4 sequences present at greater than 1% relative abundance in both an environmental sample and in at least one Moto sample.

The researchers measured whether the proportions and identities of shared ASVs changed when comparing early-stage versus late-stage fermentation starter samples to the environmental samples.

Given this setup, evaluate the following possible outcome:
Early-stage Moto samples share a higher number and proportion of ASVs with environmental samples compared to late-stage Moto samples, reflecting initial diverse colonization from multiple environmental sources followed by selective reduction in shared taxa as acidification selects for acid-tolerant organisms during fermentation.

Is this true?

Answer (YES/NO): NO